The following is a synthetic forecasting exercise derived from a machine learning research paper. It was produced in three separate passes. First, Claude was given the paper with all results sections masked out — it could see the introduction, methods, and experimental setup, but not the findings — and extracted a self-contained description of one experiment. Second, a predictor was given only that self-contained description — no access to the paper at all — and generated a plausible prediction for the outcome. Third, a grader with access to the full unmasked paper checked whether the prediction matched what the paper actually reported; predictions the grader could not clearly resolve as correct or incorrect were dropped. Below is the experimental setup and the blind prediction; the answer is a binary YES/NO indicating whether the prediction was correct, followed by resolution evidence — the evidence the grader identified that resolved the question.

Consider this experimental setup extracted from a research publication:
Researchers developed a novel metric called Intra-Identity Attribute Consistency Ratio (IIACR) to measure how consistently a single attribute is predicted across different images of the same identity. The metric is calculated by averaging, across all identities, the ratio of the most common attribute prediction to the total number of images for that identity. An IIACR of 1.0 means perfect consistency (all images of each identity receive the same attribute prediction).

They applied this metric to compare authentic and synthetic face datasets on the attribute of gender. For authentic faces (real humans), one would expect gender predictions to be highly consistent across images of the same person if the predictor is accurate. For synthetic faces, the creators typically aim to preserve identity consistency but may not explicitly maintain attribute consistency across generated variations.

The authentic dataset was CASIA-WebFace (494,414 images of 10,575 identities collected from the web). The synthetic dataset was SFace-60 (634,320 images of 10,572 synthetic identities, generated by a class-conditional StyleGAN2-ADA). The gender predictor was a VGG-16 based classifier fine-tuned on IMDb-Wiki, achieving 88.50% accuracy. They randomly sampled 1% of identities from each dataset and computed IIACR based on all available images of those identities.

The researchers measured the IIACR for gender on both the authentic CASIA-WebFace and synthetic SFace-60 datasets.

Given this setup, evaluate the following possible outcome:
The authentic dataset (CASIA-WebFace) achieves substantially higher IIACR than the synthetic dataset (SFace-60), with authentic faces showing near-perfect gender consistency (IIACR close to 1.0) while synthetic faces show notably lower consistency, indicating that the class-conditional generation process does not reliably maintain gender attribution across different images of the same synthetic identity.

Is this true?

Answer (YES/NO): NO